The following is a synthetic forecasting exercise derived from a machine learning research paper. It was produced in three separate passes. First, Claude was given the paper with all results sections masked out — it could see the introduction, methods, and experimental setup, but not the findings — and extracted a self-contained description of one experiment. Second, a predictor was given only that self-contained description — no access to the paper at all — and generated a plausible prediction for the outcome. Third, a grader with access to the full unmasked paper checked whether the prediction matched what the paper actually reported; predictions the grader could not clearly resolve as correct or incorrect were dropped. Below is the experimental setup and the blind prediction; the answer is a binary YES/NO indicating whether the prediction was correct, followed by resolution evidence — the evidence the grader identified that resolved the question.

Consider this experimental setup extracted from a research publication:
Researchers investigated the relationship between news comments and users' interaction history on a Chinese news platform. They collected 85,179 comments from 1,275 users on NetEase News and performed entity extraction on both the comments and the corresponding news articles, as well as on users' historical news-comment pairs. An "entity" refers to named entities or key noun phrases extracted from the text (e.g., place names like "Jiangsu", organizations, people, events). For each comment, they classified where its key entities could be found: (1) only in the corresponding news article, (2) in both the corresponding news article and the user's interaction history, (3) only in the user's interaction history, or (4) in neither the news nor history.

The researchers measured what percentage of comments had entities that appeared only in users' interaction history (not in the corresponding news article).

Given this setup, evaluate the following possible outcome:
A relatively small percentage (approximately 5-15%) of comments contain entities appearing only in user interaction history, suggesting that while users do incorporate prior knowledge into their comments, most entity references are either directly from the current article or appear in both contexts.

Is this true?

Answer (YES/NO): NO